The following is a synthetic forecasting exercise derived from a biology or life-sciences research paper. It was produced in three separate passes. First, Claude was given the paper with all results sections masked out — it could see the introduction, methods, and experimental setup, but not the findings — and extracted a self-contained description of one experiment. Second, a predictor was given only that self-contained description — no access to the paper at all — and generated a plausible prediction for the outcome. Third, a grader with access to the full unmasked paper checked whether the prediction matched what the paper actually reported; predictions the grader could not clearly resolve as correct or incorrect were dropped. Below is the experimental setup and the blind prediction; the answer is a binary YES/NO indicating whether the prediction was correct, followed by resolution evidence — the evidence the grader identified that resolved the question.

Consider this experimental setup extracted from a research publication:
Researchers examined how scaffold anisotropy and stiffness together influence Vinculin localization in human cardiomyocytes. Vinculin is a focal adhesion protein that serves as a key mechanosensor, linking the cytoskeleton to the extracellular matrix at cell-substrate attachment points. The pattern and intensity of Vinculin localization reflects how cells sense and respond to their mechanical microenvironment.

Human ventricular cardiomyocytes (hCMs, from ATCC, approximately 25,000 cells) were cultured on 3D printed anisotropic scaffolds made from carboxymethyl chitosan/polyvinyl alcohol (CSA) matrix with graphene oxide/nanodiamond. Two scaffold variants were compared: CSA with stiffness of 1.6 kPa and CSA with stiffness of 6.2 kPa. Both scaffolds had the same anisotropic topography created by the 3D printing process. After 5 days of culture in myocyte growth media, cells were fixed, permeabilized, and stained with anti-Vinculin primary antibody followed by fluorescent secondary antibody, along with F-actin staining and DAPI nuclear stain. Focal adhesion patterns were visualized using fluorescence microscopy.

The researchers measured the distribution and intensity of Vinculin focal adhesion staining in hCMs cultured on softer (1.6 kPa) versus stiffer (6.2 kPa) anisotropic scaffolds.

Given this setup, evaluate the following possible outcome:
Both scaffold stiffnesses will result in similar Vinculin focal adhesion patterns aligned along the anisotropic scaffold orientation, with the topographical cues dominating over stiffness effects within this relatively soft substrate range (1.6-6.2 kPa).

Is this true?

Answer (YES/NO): NO